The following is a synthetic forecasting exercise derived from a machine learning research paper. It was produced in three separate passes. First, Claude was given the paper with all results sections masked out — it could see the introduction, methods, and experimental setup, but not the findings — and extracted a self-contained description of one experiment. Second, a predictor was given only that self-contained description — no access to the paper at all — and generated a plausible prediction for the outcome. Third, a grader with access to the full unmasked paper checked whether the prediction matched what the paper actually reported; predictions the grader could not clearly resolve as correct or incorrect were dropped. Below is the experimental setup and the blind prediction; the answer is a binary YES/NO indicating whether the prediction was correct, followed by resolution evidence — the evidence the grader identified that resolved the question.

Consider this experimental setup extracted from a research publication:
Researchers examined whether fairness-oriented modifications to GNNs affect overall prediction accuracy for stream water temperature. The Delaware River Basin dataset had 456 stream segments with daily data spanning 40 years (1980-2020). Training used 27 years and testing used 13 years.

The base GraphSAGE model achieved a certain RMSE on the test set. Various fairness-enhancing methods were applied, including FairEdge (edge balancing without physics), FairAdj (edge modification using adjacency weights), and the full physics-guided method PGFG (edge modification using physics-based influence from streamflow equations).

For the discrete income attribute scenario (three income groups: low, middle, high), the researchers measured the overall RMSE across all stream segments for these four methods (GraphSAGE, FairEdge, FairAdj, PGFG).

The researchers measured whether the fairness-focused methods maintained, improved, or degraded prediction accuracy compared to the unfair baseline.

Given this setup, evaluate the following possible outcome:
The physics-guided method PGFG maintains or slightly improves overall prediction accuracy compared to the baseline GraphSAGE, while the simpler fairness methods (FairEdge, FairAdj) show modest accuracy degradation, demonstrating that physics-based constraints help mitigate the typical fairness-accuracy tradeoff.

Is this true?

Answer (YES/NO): NO